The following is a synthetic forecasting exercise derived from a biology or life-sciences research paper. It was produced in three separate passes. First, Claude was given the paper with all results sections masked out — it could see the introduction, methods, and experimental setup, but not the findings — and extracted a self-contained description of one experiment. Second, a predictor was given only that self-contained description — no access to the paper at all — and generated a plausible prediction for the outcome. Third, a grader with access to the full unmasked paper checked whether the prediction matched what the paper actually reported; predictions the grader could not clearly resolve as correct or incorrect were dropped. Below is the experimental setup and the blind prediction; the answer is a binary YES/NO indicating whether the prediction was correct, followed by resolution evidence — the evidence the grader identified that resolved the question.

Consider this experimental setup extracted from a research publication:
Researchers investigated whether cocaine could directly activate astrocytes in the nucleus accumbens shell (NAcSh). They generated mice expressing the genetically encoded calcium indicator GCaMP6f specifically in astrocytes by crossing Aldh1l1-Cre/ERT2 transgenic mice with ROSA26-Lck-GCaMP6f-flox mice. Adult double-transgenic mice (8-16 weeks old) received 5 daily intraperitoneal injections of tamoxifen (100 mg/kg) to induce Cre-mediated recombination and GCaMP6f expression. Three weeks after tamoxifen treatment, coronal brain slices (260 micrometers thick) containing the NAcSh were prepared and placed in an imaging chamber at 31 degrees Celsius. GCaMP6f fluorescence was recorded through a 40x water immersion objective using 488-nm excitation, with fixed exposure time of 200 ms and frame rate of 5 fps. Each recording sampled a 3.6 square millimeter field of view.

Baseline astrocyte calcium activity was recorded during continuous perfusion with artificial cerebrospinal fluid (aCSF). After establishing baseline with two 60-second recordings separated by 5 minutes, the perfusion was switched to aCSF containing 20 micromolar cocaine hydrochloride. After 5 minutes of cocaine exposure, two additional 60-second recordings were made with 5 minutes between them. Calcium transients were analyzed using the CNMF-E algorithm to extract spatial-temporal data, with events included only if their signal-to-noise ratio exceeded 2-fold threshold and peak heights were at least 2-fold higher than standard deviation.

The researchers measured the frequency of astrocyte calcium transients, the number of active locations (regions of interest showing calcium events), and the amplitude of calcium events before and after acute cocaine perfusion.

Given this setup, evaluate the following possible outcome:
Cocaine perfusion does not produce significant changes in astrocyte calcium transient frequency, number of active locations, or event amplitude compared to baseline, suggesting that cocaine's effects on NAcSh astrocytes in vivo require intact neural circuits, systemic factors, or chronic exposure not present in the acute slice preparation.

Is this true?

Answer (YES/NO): NO